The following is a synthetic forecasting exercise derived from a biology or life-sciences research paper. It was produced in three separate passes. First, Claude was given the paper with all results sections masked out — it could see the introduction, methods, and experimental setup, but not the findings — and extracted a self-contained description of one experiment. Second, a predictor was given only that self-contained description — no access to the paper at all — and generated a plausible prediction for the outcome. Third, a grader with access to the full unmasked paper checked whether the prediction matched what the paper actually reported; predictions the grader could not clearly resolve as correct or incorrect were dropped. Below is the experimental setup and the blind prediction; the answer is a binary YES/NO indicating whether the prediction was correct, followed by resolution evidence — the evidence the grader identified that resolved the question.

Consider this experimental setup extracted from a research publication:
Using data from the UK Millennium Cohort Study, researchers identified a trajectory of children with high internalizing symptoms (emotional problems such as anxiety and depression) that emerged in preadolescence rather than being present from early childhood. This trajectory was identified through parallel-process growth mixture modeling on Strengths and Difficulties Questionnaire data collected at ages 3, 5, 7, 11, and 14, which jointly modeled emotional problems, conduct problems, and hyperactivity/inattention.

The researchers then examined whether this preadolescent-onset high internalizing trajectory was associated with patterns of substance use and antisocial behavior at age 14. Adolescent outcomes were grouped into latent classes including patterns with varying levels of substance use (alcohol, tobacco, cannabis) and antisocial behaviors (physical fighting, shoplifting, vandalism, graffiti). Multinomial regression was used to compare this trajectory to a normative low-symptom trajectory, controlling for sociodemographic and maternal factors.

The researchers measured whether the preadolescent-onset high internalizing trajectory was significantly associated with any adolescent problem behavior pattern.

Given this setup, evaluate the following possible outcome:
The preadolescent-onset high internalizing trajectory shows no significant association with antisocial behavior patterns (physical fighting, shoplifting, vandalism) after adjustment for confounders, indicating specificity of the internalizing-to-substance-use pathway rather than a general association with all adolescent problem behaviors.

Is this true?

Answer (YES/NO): NO